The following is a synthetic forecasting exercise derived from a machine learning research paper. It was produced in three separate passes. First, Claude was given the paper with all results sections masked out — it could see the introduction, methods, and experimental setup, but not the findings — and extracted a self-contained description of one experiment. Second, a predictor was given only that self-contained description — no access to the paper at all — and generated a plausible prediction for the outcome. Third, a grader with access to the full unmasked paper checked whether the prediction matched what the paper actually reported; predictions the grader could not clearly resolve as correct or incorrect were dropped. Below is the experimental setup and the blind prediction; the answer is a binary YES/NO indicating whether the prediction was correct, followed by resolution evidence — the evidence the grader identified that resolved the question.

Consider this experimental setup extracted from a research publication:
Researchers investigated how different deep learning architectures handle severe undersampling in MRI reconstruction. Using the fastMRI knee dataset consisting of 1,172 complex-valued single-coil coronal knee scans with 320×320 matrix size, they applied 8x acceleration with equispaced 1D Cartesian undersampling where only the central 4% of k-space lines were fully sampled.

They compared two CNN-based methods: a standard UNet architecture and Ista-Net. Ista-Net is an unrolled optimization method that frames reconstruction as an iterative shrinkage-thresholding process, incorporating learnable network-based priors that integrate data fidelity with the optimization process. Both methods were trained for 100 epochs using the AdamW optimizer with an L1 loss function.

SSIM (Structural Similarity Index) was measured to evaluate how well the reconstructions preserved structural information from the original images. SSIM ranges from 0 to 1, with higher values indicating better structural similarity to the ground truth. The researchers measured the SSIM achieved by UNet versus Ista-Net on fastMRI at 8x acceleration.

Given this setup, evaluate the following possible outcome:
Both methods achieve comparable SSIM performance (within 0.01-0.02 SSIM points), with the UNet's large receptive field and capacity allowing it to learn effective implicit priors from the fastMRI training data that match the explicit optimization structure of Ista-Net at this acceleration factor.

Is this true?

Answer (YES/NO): YES